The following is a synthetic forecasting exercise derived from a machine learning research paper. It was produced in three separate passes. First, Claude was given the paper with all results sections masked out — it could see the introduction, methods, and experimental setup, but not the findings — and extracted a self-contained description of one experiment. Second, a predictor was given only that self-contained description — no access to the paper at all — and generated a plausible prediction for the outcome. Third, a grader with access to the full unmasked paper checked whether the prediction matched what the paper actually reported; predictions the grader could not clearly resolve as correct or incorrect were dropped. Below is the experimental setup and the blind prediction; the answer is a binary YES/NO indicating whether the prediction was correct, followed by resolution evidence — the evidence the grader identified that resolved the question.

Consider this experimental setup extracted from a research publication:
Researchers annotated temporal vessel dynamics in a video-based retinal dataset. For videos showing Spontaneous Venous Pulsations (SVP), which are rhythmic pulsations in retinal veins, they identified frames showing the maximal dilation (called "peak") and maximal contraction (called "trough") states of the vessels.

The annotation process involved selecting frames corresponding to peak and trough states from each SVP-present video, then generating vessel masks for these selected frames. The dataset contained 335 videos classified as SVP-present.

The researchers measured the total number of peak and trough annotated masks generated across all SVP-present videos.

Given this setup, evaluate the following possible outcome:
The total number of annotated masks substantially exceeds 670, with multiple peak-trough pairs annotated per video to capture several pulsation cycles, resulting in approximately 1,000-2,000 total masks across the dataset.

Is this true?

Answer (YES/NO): NO